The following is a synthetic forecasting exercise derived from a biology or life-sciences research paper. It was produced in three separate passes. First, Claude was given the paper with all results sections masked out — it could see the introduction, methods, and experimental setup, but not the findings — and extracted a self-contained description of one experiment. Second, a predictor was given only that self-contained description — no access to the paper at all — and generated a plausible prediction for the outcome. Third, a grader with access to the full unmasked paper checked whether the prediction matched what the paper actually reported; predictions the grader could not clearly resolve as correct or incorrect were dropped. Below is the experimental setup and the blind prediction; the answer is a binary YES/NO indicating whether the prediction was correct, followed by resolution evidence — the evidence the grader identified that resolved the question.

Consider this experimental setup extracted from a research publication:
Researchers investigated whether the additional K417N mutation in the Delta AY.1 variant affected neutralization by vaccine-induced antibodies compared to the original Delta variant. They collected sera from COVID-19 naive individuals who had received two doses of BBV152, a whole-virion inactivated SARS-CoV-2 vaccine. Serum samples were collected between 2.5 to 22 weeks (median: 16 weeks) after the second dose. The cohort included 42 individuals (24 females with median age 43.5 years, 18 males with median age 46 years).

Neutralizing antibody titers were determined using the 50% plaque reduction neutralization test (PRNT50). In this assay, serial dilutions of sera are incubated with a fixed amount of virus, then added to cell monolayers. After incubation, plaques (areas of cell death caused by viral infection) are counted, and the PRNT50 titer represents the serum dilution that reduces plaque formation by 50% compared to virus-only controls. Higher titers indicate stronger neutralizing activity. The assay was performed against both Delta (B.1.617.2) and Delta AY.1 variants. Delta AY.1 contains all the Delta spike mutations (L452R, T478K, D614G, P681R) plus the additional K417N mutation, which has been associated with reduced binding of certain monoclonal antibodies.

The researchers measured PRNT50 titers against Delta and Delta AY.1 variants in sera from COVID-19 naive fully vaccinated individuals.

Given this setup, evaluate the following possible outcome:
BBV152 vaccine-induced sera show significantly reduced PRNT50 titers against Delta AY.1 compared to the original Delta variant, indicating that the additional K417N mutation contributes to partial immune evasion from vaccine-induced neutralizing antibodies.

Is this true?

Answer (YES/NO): NO